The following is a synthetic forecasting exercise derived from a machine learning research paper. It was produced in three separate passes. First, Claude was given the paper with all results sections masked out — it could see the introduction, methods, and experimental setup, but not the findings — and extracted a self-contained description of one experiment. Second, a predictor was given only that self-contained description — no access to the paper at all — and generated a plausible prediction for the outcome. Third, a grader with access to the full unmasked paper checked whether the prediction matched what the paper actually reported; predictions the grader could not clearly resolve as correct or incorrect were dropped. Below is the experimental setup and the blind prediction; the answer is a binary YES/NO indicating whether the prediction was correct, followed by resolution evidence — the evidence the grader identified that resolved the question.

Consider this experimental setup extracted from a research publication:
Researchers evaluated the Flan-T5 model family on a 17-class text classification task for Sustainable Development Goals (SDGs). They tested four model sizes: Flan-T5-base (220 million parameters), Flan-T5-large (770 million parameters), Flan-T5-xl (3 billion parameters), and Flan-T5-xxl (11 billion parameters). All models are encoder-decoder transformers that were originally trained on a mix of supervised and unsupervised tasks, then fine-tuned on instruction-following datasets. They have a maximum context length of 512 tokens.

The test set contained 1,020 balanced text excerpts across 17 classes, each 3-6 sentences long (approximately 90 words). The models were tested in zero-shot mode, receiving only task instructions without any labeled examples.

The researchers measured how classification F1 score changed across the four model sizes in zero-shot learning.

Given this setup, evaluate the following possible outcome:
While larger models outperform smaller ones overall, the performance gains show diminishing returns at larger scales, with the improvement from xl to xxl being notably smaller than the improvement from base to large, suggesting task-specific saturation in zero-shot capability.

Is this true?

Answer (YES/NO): NO